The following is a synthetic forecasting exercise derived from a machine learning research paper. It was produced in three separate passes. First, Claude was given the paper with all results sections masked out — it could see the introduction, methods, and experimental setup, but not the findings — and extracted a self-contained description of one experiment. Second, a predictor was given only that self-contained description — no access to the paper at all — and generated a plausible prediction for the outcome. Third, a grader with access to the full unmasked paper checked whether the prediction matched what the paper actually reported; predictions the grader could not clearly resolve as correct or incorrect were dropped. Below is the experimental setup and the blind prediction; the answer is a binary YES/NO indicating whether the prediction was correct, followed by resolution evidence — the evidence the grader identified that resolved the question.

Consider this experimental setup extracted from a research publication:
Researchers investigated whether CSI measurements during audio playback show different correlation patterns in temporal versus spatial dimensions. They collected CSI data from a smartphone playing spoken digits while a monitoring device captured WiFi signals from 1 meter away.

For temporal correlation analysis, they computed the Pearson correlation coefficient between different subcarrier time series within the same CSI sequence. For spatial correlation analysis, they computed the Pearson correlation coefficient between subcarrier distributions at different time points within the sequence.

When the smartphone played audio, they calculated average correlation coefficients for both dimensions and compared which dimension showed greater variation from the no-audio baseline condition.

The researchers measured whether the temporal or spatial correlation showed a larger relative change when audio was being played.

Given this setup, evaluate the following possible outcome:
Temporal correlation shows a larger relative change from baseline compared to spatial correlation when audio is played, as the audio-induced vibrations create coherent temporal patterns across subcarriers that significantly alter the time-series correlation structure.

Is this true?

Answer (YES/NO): YES